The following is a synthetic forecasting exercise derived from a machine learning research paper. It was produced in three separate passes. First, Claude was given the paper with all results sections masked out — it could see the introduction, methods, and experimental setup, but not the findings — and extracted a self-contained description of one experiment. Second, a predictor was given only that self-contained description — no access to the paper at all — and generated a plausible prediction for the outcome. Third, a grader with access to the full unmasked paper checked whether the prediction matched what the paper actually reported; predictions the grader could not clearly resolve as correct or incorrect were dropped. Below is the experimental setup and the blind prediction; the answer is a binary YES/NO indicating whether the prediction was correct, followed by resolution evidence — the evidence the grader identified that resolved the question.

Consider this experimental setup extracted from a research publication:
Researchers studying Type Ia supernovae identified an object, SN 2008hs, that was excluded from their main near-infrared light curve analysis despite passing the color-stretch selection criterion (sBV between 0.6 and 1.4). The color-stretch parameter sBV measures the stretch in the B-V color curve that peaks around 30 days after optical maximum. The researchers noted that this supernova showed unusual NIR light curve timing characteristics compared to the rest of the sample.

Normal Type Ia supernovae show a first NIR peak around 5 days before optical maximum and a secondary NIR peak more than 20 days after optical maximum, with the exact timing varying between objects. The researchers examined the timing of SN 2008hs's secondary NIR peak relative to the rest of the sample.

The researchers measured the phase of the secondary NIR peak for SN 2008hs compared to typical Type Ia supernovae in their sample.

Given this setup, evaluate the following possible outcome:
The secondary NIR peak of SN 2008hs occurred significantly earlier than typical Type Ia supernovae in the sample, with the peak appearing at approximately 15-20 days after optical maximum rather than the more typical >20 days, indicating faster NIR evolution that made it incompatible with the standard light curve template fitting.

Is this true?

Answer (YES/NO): YES